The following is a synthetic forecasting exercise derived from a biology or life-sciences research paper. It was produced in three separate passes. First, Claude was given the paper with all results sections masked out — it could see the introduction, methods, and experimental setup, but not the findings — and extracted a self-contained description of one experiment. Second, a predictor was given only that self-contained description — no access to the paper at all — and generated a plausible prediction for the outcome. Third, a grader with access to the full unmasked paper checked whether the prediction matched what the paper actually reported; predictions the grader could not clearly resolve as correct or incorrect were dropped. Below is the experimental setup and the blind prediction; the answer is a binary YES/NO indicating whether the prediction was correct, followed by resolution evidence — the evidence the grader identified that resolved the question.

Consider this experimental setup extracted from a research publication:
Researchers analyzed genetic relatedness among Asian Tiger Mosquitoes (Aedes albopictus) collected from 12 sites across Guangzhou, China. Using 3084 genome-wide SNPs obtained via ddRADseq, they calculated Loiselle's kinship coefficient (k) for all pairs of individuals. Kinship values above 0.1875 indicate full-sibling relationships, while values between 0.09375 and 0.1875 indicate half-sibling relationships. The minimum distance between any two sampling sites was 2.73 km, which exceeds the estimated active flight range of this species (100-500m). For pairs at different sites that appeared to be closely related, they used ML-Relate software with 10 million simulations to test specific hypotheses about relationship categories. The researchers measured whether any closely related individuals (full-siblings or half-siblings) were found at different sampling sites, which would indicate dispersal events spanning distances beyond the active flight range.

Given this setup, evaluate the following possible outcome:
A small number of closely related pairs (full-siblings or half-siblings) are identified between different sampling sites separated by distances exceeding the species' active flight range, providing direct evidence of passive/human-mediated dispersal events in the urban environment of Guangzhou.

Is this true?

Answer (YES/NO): YES